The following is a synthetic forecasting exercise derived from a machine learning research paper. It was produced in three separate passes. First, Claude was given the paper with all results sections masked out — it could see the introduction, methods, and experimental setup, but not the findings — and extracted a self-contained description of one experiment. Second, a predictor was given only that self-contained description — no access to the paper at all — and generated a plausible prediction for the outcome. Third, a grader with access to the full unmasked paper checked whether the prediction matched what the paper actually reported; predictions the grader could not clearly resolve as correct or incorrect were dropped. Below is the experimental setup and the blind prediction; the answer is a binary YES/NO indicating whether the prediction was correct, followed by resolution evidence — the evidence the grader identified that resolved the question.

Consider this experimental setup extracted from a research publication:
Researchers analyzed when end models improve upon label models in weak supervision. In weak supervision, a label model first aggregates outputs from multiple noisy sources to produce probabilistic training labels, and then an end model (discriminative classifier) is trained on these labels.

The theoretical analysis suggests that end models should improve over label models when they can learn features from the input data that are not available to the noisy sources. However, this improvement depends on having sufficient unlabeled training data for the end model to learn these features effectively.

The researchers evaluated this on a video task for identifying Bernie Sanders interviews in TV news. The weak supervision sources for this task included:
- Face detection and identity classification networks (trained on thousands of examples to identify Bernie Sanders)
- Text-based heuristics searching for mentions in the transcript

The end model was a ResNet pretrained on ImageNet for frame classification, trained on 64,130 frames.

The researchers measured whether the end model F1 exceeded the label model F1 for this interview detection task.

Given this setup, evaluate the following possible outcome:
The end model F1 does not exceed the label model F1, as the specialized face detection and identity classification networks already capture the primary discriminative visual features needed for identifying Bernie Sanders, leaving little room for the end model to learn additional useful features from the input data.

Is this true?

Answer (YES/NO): YES